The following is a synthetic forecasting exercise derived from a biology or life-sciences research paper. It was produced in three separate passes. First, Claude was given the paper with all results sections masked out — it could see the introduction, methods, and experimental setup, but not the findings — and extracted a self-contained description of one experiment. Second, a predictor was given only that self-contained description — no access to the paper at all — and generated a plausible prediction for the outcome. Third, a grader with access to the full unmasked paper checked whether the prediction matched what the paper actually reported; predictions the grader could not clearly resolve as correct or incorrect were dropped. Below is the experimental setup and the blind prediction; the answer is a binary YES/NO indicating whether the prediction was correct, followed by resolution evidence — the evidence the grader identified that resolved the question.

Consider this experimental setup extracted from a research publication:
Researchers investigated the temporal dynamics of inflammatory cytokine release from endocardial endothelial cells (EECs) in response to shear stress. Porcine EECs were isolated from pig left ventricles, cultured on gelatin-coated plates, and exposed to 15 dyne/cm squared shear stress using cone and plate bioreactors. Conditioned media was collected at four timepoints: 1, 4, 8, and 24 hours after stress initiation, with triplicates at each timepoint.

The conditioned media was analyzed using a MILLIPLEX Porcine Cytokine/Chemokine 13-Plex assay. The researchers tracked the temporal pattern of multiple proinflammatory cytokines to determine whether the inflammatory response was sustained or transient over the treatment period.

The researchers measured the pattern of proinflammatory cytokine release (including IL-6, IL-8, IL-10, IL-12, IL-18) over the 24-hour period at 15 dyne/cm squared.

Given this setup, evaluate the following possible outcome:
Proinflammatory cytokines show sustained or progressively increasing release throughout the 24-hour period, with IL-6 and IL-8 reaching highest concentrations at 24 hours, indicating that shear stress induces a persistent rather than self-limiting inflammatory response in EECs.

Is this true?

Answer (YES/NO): YES